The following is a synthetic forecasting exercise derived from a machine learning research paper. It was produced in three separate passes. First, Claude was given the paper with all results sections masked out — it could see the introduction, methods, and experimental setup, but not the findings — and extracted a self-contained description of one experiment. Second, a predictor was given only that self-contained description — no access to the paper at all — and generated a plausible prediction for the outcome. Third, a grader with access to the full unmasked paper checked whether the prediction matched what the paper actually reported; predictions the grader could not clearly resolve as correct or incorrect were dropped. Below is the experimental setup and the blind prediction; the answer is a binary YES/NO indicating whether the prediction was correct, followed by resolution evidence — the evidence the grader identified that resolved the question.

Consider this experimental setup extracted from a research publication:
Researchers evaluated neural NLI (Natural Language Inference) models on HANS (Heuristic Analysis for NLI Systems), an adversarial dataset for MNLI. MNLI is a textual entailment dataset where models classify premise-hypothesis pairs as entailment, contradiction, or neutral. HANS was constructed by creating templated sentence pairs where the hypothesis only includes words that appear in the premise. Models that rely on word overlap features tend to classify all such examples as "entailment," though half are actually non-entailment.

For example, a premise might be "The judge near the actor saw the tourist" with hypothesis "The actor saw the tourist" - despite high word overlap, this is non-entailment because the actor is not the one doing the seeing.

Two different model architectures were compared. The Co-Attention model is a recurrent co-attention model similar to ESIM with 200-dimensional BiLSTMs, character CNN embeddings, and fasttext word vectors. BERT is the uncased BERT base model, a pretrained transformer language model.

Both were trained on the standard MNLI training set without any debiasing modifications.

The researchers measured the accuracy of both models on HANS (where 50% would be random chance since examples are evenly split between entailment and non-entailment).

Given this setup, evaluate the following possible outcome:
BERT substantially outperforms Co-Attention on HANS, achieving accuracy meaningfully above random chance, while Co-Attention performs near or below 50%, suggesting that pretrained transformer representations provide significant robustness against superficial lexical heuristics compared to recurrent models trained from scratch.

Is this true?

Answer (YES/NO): YES